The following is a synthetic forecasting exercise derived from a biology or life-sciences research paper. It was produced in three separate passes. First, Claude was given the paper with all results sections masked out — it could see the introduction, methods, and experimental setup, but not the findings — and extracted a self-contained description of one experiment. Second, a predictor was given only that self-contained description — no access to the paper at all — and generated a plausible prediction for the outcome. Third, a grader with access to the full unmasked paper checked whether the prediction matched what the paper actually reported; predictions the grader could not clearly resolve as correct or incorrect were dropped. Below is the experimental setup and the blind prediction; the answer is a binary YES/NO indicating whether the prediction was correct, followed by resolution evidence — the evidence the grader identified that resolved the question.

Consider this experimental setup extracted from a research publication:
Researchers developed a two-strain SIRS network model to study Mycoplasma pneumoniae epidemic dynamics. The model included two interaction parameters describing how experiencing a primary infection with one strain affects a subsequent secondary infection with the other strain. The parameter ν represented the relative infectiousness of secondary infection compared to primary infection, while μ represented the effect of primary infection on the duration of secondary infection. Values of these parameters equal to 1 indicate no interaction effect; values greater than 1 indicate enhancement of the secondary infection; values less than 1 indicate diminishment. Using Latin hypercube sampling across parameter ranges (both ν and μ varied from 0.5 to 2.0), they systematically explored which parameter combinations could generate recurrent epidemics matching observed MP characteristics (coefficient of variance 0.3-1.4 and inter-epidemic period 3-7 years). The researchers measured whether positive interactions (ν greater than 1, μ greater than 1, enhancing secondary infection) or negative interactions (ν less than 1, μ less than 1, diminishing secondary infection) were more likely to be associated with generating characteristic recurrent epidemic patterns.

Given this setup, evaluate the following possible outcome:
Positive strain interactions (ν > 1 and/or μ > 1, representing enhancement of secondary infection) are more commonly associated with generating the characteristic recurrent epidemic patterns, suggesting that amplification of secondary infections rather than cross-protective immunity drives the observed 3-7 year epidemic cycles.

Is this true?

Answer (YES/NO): YES